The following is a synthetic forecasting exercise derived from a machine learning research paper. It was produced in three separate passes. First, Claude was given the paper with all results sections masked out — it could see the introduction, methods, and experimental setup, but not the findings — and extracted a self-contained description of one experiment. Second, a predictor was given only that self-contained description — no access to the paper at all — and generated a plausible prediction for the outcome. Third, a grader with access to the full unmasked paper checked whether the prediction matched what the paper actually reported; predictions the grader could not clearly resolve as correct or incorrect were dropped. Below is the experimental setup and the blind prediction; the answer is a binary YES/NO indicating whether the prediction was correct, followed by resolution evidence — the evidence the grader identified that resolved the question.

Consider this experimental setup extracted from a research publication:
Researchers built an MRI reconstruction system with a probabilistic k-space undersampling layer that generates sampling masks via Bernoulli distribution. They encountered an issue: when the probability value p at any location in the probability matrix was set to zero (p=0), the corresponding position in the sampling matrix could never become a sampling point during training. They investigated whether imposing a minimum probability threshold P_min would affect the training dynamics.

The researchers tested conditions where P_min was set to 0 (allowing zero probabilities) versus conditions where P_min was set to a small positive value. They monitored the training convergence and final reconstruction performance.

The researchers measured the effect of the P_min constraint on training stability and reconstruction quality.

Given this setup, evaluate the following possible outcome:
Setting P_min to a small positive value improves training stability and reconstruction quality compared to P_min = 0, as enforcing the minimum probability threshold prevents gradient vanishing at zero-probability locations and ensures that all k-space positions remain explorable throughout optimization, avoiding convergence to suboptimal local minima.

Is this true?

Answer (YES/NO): YES